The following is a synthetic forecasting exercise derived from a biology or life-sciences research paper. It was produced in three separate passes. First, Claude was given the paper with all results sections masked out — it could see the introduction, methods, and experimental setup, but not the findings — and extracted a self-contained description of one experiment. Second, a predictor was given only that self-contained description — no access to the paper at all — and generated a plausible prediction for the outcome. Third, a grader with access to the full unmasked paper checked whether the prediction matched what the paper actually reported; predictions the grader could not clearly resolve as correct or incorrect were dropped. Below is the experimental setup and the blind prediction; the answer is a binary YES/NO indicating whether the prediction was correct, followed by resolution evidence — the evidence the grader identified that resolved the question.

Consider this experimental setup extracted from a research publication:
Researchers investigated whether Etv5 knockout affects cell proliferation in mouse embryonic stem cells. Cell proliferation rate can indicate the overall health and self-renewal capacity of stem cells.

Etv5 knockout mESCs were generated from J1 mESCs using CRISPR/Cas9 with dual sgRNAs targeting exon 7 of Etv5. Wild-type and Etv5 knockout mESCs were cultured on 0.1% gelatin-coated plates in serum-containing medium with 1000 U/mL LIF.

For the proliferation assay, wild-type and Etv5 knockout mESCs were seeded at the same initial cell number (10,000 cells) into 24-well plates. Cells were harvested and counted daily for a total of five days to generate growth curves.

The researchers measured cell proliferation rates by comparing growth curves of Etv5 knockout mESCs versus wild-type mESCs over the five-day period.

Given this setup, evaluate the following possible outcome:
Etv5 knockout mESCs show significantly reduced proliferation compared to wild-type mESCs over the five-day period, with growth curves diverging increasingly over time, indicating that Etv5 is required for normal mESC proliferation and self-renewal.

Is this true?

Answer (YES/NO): YES